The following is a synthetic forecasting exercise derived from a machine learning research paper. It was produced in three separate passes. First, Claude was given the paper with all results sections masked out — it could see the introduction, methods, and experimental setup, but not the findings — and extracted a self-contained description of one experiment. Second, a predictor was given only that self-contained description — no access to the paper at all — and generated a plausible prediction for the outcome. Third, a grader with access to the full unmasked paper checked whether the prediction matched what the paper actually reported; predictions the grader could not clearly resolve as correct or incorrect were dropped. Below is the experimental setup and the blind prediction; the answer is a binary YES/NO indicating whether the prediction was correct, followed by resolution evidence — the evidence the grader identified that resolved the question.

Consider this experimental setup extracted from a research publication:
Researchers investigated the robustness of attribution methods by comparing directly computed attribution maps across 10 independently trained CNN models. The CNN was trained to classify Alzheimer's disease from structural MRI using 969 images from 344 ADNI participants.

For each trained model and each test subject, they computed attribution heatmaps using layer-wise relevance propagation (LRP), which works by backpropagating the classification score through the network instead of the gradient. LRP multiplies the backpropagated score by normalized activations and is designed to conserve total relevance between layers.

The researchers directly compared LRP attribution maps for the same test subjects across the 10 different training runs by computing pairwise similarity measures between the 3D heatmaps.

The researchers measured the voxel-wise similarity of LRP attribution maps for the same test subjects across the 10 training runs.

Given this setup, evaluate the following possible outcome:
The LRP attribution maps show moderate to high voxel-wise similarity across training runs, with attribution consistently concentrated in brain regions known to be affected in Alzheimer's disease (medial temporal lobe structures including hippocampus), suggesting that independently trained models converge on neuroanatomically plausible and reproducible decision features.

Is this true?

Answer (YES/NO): YES